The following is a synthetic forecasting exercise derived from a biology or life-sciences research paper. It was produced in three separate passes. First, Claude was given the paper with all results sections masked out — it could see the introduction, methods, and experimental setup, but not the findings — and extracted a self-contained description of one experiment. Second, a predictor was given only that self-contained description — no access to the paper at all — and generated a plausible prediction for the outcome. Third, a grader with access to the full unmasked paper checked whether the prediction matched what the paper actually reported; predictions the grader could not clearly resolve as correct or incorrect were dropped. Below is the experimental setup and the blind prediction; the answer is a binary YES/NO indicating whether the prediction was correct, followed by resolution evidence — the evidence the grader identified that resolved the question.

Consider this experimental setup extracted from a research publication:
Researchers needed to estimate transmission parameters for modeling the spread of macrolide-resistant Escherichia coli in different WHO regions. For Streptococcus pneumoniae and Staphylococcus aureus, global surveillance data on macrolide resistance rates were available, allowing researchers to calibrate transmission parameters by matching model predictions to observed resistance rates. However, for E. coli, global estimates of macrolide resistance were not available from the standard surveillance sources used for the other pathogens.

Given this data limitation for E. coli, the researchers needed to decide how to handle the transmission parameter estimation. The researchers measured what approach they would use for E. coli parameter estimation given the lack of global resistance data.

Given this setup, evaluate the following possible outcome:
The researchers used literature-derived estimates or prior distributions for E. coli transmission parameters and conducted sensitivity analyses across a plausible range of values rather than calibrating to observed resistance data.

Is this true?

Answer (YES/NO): NO